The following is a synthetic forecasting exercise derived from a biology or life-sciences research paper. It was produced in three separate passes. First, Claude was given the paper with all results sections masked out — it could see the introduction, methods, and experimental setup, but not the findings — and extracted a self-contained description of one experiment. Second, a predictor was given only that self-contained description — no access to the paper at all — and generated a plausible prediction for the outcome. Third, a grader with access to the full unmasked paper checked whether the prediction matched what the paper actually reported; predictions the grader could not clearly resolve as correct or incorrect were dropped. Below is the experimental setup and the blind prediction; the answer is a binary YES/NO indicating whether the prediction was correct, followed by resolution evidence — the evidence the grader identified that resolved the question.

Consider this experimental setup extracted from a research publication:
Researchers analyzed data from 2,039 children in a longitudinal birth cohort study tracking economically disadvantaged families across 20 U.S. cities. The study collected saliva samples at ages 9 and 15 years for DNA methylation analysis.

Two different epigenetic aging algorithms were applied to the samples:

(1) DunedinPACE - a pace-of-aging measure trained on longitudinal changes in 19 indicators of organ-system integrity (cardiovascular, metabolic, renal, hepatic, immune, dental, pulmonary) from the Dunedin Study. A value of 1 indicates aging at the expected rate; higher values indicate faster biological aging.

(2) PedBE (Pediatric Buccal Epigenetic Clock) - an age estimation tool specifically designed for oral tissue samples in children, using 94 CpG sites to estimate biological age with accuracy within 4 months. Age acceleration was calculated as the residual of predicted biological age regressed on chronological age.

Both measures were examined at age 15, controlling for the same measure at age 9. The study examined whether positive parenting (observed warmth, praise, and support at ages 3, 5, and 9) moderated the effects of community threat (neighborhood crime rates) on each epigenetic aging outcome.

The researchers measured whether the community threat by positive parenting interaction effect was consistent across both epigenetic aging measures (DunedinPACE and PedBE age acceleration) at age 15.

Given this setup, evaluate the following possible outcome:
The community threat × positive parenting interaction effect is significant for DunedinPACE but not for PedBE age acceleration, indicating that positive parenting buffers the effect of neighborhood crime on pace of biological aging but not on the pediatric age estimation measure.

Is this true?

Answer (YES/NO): NO